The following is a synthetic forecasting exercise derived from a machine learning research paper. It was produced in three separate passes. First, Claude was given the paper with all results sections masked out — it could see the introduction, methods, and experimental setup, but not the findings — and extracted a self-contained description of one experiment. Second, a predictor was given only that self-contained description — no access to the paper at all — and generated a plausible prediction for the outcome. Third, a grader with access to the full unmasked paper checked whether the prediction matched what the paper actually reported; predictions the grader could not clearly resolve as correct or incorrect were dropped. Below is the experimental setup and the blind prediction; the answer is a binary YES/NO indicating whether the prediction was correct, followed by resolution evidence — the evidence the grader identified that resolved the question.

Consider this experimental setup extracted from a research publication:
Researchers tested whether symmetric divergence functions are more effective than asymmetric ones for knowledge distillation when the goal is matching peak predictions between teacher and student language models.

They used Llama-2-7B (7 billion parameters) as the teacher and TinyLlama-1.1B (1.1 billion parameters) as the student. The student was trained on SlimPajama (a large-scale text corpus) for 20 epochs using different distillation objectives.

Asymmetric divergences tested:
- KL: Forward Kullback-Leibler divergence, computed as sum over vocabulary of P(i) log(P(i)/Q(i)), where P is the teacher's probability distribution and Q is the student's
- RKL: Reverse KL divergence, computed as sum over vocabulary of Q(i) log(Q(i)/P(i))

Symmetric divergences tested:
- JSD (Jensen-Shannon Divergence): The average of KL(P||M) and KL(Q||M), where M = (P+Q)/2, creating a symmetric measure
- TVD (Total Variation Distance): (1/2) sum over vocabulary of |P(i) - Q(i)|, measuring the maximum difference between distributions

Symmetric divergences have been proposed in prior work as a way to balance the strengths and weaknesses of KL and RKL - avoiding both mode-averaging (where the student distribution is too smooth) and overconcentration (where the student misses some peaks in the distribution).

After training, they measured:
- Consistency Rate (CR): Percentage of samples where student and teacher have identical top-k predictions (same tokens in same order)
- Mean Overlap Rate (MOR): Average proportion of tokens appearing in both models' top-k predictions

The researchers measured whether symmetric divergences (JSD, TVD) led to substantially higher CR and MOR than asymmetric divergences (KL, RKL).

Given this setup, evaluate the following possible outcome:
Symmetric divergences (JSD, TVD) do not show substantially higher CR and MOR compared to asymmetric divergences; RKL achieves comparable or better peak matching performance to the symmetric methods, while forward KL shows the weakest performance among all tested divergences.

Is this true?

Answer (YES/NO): NO